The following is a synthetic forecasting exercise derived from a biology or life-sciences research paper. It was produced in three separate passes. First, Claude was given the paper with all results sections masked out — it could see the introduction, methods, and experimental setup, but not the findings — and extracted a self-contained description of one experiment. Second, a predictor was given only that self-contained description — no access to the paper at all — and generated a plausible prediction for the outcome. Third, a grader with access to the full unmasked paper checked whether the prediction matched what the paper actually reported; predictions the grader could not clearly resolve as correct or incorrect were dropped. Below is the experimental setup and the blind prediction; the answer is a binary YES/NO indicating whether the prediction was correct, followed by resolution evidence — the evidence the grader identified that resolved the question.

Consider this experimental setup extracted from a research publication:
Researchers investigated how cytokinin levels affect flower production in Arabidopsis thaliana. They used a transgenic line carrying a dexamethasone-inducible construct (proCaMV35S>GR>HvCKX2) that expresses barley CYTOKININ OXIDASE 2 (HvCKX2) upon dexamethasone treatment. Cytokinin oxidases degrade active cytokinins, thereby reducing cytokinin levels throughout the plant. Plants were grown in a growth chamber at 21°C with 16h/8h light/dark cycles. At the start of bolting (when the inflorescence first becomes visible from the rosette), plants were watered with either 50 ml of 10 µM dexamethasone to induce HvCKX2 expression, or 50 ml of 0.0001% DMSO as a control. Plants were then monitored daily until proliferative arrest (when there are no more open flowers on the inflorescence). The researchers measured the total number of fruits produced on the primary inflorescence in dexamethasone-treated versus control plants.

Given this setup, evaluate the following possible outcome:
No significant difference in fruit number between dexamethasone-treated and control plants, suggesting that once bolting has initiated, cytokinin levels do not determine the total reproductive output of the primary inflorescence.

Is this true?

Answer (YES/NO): NO